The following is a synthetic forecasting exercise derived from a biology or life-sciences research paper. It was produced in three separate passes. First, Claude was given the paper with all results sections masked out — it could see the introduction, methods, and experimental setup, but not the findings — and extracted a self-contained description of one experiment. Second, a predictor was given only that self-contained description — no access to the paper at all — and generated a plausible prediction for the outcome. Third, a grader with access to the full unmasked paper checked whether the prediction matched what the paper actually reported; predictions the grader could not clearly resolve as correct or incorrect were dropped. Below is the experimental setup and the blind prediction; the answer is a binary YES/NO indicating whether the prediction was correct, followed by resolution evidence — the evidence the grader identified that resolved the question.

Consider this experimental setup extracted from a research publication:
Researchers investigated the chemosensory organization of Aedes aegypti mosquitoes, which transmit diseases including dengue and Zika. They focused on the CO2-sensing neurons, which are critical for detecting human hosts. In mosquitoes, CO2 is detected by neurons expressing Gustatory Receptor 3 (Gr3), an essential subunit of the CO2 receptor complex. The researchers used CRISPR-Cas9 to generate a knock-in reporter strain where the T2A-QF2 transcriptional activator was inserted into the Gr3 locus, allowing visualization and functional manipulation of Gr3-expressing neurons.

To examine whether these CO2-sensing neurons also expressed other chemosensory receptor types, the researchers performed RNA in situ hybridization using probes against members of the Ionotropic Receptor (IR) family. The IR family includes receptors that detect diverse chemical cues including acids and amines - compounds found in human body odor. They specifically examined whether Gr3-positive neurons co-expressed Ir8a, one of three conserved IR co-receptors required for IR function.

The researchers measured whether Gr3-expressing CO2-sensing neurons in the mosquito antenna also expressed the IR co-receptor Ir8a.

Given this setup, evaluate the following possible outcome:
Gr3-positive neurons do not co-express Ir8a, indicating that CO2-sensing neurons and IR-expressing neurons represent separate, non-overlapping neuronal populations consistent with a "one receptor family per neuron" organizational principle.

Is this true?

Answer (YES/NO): NO